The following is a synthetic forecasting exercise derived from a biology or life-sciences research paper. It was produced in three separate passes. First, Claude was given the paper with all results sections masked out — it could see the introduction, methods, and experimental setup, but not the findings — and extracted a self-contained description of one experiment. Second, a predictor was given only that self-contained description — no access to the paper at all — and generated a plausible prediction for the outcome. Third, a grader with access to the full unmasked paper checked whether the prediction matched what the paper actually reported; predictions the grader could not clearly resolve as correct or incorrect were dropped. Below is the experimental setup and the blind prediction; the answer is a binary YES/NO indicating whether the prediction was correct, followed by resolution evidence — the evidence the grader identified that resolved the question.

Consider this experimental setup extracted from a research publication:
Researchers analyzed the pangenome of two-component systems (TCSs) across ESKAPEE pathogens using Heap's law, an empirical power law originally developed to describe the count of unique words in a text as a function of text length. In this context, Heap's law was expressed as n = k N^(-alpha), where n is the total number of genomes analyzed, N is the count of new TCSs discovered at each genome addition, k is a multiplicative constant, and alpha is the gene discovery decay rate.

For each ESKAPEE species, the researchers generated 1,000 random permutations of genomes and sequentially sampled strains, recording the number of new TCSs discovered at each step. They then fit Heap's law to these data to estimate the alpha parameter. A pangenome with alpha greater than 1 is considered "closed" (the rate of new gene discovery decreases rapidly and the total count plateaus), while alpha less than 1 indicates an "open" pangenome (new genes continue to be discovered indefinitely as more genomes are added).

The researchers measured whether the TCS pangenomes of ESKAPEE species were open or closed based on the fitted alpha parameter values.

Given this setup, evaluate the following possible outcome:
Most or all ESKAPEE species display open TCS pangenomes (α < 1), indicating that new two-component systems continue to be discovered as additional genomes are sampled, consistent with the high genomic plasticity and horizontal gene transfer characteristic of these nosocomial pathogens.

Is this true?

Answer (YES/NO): NO